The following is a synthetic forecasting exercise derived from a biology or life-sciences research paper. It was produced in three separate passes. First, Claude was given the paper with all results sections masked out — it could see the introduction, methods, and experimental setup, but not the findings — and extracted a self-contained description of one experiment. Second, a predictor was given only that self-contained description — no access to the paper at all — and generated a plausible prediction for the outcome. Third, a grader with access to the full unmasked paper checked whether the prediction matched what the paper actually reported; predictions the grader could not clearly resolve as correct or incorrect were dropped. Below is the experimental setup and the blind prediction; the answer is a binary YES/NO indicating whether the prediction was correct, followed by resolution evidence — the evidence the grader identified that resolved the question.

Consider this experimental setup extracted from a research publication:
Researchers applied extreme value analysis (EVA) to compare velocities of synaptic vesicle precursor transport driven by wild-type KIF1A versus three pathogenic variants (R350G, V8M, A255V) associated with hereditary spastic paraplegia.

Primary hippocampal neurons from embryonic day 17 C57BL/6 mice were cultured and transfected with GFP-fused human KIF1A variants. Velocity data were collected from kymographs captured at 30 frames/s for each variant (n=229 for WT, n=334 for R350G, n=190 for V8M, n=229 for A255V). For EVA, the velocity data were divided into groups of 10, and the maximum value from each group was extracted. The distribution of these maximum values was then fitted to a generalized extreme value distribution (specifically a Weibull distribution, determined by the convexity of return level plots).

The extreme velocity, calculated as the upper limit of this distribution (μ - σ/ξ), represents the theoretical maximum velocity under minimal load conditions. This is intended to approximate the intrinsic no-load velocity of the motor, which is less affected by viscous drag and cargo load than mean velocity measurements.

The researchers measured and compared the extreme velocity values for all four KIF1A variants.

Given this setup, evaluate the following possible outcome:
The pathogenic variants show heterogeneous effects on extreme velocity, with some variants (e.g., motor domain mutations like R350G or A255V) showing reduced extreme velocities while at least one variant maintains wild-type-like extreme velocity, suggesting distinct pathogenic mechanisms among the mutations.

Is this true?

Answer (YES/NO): NO